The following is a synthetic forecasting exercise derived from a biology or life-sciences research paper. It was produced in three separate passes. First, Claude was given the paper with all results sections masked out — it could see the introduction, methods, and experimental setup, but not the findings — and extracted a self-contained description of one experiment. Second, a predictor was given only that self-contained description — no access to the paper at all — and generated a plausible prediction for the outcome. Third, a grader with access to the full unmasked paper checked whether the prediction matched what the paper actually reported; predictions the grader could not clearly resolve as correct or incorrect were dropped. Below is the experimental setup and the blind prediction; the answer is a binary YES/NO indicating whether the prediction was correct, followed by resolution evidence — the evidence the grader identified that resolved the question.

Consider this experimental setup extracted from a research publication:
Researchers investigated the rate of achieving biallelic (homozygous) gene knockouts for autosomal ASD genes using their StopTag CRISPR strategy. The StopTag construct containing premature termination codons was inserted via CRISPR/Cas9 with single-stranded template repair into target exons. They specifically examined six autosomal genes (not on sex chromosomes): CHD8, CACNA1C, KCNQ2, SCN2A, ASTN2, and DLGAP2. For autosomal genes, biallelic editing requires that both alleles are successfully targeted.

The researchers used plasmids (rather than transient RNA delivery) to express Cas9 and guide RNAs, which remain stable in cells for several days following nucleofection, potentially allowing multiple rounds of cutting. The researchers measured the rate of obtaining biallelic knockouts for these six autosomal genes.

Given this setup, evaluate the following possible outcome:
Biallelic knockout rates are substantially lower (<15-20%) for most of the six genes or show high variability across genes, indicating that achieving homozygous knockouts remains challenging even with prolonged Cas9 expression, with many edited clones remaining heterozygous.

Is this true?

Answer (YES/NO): NO